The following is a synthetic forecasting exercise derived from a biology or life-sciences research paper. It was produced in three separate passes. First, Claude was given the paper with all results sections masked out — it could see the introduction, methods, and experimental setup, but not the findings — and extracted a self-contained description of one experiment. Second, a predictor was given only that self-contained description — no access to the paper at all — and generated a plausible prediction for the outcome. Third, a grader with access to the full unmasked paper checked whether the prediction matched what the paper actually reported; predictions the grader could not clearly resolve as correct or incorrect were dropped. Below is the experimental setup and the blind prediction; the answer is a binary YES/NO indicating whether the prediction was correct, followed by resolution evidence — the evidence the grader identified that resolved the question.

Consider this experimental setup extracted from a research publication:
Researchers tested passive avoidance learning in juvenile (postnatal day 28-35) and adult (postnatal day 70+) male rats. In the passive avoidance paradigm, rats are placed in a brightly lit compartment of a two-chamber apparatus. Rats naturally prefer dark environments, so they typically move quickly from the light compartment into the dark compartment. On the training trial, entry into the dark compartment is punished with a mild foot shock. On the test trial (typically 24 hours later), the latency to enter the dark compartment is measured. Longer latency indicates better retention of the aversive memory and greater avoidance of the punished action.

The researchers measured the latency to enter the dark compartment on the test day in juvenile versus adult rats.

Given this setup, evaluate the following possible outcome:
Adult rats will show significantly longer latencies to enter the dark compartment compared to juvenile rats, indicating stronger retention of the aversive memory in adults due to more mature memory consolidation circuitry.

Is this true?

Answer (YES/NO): NO